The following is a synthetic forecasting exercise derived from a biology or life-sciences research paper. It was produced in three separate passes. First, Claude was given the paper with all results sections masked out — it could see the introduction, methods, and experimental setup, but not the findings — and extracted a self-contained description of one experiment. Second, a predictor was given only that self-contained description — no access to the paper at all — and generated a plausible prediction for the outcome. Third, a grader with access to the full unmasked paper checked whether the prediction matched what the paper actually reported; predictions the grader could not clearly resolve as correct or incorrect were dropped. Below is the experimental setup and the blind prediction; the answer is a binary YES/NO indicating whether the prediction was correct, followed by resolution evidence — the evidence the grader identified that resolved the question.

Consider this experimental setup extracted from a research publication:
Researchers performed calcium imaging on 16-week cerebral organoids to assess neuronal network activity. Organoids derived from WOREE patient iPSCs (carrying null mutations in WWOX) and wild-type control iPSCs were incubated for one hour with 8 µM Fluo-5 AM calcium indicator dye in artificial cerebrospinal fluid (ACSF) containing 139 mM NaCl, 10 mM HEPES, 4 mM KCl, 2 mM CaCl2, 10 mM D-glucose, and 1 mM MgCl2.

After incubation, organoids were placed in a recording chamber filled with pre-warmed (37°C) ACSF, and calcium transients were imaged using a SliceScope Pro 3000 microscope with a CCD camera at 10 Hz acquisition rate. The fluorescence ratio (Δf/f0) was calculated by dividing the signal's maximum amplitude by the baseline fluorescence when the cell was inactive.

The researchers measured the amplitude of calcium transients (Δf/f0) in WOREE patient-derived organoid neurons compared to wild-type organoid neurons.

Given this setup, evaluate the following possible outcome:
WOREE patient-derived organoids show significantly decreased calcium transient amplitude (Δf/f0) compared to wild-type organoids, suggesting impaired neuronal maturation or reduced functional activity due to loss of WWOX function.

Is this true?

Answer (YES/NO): NO